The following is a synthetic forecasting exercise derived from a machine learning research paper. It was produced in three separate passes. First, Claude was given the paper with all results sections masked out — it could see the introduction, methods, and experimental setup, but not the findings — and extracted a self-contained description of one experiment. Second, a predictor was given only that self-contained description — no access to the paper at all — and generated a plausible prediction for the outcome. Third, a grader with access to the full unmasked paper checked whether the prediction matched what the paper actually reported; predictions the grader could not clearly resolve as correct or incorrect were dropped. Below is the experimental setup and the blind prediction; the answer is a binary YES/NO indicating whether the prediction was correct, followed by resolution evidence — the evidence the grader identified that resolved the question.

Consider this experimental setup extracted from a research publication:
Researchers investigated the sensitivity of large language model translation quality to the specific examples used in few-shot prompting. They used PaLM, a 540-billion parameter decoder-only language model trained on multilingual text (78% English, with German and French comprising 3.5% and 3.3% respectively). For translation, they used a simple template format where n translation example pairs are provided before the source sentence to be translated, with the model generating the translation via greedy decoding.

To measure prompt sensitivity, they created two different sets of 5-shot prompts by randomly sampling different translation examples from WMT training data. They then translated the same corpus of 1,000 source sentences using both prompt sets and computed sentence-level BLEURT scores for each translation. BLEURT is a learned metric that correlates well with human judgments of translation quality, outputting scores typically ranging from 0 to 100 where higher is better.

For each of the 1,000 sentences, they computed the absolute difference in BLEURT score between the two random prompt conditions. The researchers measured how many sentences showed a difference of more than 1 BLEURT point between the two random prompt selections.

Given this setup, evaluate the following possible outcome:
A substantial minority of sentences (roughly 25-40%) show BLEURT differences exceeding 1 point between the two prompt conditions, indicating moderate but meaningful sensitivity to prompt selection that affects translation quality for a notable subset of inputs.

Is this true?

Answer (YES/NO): NO